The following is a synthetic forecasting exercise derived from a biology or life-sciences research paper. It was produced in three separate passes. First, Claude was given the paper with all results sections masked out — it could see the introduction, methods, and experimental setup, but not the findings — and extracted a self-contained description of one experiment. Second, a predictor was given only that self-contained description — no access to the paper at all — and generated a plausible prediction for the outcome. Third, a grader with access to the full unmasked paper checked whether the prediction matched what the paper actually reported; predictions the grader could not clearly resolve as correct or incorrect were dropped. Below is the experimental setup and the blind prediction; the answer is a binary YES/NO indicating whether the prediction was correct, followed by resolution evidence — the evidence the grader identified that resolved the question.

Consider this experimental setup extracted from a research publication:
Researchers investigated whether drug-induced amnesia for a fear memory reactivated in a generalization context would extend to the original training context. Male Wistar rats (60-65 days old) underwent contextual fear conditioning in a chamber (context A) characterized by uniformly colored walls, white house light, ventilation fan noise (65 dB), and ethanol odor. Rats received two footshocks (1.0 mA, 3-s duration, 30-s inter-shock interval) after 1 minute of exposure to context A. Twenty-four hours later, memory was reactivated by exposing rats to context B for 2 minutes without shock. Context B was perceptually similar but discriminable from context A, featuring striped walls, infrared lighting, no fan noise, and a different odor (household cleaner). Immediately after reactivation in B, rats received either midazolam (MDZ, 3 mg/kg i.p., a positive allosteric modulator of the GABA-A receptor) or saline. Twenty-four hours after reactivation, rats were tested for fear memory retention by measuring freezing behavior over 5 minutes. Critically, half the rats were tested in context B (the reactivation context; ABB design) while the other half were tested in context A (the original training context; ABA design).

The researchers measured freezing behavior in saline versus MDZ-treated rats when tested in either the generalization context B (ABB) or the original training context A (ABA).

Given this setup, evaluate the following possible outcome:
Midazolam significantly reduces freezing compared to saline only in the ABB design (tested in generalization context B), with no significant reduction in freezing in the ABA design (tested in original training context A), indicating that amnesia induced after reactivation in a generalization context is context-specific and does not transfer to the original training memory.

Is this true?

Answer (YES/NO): YES